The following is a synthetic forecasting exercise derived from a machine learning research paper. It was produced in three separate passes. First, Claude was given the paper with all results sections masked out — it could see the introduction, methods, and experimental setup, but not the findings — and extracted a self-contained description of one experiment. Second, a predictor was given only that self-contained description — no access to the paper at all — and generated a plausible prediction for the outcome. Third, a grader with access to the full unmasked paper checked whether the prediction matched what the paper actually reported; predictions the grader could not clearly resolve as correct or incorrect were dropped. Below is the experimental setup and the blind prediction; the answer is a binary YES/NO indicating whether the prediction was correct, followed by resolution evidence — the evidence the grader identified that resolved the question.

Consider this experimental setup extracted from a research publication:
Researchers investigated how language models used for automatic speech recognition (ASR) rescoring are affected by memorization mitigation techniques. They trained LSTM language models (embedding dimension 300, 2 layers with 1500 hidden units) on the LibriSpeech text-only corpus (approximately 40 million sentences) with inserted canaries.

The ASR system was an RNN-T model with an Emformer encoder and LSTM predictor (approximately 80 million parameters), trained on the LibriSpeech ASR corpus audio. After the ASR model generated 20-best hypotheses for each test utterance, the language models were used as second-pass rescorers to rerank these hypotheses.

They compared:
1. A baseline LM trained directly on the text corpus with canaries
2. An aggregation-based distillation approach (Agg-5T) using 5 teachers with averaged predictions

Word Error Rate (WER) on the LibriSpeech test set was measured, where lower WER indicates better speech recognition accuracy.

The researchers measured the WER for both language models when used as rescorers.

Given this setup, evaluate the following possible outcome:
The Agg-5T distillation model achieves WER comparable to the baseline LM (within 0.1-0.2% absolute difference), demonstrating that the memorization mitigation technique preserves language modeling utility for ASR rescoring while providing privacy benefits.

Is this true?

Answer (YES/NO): YES